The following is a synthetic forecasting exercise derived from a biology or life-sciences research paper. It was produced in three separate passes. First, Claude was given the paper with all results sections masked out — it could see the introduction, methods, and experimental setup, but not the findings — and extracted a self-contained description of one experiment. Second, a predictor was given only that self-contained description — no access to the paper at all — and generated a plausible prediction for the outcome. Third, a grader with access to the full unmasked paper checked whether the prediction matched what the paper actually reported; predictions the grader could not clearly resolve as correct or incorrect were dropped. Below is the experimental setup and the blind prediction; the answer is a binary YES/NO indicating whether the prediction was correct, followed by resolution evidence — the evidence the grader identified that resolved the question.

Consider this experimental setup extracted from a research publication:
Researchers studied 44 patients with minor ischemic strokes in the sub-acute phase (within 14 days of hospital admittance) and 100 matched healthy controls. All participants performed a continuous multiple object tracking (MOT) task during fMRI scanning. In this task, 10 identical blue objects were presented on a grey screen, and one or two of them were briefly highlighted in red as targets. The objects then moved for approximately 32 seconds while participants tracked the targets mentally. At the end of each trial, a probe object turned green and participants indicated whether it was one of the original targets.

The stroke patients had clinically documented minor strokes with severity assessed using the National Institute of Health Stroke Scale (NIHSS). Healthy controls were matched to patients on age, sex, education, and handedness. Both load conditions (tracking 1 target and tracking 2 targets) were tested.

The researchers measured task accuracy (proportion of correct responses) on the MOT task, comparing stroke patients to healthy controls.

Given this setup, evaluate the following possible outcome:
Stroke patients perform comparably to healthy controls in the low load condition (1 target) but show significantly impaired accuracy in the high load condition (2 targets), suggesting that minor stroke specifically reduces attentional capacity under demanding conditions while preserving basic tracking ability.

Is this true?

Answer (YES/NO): NO